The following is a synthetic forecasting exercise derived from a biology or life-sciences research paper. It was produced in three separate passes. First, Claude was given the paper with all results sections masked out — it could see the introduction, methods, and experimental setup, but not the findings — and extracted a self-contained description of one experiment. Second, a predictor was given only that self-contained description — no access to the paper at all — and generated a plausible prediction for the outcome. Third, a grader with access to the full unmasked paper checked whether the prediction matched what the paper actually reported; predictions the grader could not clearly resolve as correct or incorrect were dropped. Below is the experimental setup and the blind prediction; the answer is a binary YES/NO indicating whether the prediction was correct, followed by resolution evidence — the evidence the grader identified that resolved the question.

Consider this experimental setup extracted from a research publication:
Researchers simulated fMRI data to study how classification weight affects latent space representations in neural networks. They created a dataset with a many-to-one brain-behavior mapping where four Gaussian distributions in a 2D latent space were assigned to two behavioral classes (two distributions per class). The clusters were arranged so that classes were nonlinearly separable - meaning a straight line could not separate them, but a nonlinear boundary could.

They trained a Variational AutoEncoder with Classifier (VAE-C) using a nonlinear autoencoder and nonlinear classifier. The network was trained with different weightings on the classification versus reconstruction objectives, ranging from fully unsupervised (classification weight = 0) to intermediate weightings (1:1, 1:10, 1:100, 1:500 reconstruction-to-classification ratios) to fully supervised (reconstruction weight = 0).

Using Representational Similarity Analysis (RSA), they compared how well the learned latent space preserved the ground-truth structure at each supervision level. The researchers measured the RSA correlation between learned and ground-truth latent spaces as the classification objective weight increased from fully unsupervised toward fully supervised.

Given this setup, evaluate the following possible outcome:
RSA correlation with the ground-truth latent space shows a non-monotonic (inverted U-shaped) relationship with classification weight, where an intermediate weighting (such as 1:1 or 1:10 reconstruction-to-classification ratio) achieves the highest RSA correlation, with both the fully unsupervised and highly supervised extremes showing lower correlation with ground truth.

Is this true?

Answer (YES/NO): NO